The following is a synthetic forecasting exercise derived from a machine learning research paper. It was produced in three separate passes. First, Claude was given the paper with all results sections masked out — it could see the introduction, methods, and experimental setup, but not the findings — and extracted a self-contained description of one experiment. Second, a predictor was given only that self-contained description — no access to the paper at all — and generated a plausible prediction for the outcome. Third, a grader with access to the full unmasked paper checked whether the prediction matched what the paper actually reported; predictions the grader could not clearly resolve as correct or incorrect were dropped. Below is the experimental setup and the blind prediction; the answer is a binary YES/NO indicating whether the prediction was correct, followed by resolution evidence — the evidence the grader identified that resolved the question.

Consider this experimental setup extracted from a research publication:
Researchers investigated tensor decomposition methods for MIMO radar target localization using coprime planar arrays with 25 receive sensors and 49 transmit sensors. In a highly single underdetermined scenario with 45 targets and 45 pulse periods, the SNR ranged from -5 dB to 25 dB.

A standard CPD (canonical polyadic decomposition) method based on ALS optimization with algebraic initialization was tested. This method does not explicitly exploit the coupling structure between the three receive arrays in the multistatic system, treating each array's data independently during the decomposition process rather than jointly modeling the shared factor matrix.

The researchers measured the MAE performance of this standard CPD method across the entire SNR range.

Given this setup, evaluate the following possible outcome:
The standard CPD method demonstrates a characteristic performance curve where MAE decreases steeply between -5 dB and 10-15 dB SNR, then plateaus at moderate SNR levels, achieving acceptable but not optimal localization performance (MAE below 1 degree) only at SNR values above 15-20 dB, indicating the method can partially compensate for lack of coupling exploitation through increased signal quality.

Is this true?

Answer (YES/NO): NO